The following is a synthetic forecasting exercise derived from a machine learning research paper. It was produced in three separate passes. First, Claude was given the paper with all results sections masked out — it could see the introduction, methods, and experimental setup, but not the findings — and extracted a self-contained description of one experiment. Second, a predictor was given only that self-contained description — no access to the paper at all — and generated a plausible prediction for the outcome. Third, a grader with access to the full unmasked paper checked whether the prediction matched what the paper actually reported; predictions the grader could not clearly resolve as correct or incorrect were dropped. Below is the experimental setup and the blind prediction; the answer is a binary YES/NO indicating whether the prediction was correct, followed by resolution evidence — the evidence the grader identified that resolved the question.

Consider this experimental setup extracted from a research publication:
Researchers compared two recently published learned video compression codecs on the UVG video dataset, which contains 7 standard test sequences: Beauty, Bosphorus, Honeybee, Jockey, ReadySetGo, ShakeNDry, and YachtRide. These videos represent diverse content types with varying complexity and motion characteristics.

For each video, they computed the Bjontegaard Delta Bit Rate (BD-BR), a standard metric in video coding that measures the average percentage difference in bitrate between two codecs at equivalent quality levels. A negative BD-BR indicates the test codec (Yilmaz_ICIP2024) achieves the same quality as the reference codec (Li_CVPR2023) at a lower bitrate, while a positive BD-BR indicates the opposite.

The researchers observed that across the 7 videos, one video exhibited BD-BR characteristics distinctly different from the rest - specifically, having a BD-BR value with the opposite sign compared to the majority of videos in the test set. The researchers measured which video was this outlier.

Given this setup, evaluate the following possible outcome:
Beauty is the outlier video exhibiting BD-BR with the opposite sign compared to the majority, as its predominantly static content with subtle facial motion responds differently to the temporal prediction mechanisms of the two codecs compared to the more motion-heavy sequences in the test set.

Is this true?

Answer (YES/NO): NO